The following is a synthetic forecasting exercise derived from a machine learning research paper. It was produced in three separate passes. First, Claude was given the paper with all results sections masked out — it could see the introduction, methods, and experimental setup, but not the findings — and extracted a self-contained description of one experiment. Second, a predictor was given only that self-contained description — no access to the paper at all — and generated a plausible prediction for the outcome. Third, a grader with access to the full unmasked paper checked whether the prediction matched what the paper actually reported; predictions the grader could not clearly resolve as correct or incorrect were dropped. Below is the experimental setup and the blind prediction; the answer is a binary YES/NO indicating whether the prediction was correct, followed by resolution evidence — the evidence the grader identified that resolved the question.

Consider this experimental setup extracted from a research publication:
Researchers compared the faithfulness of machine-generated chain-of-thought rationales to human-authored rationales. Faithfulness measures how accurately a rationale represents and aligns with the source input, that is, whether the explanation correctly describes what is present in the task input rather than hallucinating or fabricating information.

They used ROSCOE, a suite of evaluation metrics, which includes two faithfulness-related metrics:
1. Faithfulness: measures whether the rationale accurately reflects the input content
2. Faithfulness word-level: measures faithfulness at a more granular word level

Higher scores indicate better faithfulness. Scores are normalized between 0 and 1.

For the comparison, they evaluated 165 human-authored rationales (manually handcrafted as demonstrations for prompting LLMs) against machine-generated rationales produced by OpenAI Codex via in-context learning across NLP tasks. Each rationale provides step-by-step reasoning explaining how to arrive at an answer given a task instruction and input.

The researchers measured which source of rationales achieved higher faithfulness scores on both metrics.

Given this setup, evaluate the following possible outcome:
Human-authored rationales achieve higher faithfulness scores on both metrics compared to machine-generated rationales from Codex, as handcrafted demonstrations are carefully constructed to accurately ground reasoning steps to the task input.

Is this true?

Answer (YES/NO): NO